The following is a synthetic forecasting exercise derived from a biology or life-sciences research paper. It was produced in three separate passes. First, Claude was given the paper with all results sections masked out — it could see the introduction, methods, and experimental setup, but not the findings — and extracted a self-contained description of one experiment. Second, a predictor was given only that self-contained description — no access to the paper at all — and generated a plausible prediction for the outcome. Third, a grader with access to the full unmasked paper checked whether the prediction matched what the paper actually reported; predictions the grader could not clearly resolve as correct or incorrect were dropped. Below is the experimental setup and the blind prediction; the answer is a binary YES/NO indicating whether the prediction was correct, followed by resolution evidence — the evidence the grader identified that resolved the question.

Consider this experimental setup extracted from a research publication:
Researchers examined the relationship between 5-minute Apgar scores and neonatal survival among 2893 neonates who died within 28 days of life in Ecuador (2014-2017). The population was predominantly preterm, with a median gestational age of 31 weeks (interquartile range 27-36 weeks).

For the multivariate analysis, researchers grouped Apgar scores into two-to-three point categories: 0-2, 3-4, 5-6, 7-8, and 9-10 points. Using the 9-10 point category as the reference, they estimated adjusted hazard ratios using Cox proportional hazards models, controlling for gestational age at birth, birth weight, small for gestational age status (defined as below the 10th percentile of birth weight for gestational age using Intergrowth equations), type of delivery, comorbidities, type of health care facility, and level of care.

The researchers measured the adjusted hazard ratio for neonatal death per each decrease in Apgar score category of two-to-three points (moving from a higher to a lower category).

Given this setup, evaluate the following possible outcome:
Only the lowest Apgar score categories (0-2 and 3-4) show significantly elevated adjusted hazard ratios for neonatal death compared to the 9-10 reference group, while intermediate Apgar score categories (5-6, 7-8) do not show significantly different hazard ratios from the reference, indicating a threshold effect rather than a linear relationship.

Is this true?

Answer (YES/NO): NO